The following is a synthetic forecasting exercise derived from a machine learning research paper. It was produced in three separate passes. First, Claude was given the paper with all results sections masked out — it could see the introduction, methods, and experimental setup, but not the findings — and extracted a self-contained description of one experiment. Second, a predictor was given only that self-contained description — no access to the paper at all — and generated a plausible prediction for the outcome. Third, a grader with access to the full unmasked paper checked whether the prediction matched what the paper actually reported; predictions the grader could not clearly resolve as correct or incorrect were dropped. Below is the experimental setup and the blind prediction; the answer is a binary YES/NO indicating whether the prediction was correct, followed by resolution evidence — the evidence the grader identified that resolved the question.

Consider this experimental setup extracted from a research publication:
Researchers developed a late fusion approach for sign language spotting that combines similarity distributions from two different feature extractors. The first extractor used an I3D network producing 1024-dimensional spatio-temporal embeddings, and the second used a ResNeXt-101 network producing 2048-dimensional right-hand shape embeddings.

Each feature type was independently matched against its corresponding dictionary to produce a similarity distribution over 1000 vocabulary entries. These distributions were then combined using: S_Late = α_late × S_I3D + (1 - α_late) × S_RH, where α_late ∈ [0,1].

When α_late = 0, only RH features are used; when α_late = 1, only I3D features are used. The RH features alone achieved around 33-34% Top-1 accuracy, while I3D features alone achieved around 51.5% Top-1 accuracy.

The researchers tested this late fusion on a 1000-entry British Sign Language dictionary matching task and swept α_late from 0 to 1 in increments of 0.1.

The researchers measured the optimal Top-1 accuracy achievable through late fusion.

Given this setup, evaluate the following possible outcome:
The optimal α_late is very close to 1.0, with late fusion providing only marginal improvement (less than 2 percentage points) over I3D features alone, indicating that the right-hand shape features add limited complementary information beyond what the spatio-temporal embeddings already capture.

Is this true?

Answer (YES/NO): NO